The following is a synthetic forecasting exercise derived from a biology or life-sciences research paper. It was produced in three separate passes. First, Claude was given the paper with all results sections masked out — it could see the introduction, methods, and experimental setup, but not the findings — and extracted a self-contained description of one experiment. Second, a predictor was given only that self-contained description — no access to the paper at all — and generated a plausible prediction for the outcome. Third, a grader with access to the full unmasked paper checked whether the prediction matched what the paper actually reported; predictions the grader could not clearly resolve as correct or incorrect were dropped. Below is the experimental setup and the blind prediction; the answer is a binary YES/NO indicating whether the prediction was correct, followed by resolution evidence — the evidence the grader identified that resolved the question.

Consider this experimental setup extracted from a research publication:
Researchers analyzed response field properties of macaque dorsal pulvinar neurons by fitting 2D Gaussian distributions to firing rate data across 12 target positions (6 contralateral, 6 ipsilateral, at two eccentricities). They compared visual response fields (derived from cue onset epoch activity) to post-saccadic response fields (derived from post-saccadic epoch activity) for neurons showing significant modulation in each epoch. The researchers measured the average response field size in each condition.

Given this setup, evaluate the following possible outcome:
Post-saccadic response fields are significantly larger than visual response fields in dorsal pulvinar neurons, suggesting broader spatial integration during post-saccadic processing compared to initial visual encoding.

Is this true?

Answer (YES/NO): YES